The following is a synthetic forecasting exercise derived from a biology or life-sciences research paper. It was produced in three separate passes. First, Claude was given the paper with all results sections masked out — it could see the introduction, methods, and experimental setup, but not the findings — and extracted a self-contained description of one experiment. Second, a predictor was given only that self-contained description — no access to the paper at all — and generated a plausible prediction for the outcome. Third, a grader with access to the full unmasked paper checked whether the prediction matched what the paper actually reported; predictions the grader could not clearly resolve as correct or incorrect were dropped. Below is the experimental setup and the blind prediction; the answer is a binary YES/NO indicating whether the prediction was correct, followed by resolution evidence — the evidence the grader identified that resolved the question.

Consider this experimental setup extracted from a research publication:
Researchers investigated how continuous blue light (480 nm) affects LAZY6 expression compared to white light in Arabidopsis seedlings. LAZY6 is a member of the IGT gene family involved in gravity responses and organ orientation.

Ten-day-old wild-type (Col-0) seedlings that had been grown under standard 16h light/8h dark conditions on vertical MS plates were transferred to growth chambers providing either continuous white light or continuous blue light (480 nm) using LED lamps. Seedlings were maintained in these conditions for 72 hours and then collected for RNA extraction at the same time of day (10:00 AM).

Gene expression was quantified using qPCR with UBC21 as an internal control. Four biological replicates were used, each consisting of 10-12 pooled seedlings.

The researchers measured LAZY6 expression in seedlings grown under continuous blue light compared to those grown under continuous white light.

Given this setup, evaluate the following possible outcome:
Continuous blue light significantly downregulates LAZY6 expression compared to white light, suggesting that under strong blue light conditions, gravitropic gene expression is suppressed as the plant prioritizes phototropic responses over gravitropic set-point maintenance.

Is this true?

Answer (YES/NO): NO